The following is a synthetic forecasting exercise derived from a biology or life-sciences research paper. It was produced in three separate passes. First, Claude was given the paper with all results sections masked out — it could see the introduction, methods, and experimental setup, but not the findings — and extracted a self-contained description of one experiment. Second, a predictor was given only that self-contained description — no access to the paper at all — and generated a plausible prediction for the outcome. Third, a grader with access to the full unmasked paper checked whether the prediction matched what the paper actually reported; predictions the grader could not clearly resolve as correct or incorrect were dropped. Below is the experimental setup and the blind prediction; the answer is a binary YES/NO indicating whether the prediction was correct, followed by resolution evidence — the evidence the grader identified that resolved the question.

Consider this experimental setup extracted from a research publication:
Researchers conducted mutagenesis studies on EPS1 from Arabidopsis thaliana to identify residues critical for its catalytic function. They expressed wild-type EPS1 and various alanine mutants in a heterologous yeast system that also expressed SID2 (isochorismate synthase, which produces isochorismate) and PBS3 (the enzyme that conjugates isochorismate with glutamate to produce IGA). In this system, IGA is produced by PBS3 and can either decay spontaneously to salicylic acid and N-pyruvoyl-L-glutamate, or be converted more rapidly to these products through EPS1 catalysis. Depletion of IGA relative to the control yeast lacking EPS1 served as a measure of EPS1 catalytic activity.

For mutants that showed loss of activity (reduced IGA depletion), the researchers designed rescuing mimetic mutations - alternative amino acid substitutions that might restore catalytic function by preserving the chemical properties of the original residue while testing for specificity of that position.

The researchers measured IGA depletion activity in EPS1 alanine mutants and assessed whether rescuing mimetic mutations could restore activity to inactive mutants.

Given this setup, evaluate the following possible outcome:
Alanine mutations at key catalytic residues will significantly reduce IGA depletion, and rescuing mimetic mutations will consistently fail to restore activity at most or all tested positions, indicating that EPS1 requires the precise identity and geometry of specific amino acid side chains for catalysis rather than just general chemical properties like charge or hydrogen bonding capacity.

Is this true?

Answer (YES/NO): NO